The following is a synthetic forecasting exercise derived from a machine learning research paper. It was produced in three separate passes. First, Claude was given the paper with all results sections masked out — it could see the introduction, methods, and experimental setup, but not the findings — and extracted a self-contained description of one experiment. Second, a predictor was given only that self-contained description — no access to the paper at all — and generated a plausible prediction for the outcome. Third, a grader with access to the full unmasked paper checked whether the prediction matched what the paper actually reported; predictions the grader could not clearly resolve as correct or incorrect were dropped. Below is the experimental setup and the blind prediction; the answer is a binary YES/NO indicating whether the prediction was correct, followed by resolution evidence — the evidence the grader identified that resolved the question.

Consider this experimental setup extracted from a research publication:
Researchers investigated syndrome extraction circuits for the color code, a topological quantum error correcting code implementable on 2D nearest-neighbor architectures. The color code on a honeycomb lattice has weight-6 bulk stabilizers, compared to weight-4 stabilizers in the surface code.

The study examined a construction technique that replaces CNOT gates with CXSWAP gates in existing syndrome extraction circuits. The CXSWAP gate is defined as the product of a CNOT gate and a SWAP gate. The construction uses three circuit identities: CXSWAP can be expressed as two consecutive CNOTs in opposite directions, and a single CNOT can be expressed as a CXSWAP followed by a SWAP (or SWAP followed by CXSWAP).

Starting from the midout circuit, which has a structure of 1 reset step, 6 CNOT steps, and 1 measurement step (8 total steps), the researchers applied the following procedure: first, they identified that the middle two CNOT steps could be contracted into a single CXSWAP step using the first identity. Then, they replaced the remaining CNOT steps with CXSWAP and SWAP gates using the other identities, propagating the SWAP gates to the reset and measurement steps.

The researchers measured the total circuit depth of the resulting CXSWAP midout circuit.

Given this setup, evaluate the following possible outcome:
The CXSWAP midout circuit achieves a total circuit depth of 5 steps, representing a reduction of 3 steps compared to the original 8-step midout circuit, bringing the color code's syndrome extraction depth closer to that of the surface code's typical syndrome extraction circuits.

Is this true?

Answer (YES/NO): NO